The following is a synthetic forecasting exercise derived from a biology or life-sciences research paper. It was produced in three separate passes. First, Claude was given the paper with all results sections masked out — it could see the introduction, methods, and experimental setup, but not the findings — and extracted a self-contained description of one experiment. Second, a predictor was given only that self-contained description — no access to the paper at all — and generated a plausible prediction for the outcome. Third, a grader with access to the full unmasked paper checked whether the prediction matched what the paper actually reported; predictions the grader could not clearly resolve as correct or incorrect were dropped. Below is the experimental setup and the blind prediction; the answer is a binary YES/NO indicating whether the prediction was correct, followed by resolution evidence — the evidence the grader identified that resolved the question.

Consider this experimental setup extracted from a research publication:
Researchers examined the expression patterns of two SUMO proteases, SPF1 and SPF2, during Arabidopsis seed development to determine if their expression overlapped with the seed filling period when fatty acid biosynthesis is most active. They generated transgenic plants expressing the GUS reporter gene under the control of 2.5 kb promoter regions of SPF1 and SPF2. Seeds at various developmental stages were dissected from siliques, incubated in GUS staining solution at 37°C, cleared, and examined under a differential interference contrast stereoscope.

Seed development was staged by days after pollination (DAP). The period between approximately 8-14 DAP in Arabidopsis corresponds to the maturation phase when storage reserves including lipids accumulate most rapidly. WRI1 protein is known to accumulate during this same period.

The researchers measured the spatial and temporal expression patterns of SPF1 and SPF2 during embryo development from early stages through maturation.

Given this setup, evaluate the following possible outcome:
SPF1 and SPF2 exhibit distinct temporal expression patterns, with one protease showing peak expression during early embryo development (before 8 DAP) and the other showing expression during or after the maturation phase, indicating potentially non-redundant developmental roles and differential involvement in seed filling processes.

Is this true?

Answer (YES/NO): NO